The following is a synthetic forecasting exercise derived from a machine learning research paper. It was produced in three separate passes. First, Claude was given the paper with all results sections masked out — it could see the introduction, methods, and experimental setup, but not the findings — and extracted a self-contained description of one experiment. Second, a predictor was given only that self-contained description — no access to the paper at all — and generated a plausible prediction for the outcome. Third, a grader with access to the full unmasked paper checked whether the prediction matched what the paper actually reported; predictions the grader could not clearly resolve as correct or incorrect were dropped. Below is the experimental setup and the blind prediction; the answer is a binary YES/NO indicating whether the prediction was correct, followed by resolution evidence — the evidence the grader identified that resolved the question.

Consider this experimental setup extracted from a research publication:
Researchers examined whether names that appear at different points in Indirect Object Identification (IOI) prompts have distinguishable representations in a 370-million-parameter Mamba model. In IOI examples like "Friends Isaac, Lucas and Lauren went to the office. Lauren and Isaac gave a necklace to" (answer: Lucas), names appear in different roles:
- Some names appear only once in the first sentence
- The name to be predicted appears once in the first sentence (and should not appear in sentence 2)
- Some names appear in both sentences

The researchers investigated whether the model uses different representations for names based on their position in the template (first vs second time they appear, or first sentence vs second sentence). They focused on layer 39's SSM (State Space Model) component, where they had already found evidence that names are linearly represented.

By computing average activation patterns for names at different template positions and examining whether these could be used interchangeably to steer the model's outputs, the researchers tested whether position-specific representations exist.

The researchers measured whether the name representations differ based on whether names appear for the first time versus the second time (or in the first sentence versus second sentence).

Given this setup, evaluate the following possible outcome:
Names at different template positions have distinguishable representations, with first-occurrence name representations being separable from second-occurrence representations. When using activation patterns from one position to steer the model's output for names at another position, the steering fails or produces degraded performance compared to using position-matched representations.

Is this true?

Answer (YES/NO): NO